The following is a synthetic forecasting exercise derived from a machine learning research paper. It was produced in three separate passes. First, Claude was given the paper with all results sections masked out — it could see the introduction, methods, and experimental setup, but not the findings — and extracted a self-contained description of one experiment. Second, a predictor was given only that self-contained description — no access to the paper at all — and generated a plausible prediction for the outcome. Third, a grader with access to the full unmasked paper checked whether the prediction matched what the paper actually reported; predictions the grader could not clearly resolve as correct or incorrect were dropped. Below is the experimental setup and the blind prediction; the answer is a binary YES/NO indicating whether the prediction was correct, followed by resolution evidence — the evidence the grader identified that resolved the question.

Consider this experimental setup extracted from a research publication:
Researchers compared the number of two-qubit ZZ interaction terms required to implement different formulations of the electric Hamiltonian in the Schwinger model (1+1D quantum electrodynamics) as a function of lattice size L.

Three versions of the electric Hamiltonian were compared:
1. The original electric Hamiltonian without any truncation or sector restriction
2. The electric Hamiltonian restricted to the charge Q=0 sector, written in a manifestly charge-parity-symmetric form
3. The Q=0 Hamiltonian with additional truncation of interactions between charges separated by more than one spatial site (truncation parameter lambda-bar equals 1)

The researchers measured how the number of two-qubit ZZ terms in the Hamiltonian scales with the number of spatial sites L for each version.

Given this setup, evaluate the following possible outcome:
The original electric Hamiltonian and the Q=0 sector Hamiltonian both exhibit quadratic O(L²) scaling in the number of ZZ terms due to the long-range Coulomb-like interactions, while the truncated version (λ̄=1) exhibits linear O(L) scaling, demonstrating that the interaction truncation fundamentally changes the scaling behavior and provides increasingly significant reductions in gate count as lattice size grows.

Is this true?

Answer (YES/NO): YES